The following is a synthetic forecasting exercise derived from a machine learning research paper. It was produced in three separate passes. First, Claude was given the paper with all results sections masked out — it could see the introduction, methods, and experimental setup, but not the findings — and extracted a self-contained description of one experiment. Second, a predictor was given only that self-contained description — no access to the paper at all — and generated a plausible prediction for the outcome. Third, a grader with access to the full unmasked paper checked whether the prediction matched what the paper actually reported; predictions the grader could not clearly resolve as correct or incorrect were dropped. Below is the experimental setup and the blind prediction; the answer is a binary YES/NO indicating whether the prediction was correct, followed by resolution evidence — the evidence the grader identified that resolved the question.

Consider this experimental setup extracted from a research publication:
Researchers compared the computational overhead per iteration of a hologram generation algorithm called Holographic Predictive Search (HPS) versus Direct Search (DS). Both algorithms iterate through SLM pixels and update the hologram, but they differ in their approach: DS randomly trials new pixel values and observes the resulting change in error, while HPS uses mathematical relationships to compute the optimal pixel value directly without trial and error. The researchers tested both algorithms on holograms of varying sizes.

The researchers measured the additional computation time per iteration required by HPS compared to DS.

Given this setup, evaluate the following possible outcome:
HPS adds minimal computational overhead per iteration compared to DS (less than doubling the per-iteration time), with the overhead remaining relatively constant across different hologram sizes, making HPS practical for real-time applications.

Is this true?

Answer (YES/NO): NO